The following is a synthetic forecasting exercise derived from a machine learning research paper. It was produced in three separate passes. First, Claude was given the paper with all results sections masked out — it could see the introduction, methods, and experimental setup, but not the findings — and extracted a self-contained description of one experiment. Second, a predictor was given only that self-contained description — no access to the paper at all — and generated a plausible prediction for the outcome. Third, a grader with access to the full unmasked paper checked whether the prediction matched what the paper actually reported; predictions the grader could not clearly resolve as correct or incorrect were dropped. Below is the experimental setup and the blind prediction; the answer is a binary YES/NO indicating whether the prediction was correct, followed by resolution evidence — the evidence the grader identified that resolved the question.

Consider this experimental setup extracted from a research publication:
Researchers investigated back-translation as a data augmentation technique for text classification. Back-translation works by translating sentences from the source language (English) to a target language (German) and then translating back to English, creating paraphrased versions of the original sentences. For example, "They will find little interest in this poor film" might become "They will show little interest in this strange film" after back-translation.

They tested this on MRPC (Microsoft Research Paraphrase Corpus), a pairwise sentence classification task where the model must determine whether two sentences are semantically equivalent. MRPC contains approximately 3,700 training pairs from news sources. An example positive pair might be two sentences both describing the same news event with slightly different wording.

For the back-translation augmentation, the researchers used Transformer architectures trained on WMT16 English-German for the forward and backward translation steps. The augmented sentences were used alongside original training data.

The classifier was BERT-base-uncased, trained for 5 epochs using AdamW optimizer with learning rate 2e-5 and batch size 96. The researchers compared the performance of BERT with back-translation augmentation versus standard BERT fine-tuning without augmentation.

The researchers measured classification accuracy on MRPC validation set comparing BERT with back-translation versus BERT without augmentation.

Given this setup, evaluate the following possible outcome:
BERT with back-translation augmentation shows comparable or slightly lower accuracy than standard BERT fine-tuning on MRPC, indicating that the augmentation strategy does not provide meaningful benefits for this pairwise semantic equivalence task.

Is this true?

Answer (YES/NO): NO